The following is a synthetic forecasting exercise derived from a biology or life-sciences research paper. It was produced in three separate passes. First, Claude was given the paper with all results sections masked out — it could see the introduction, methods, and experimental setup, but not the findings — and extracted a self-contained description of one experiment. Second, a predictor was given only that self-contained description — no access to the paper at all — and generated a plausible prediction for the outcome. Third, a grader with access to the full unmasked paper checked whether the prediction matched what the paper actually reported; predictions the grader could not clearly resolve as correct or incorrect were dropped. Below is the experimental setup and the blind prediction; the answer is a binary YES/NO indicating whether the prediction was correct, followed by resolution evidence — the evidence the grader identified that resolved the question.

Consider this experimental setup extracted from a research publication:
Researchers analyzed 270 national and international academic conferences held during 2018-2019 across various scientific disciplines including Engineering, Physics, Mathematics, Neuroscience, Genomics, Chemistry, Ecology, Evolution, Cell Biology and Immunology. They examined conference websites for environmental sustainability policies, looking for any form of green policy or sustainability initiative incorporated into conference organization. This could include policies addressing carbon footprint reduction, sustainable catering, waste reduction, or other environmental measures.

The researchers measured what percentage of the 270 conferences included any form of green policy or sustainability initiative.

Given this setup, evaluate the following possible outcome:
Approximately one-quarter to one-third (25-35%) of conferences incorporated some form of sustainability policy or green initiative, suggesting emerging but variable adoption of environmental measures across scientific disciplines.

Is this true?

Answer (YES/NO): NO